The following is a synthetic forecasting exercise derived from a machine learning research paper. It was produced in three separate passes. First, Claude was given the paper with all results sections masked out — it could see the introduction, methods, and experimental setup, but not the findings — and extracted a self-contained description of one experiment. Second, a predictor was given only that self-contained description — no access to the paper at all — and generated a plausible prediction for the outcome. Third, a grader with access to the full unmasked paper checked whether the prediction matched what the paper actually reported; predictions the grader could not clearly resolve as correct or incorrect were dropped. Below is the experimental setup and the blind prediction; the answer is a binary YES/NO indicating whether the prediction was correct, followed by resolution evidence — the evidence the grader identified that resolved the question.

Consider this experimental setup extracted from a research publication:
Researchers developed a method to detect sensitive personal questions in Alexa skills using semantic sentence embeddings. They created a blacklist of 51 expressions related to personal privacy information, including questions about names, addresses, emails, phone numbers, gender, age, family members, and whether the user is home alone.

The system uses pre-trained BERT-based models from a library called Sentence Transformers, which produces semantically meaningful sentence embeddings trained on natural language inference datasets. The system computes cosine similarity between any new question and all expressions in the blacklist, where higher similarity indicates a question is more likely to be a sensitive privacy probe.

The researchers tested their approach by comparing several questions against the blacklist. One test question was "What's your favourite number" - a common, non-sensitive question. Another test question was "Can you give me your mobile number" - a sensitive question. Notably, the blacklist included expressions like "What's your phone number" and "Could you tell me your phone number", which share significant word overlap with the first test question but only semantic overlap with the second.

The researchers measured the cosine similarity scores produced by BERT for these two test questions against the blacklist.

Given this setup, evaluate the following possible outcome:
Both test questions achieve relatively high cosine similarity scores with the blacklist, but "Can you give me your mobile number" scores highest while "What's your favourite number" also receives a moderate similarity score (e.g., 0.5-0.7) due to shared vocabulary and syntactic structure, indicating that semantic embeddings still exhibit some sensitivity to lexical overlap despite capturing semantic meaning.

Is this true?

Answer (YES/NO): YES